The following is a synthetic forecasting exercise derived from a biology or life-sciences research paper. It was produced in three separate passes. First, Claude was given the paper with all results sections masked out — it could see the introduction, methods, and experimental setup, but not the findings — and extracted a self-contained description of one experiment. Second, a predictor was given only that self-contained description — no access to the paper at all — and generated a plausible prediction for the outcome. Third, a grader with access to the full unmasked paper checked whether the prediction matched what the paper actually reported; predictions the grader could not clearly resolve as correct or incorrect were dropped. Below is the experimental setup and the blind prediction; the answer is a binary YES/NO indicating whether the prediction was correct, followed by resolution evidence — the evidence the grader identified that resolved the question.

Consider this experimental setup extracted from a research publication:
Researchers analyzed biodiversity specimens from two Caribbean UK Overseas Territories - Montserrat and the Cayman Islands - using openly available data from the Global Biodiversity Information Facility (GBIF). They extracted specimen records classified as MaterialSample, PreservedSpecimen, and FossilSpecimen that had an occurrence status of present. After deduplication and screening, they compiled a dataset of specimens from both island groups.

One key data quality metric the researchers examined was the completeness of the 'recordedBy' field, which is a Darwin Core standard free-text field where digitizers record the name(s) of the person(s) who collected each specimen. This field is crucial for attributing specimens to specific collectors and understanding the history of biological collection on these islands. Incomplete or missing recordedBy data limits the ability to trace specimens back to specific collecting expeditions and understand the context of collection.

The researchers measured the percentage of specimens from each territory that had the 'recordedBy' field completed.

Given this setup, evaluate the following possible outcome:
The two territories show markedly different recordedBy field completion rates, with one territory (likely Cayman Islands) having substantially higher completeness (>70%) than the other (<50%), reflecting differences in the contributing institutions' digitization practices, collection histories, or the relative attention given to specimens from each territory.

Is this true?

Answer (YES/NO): NO